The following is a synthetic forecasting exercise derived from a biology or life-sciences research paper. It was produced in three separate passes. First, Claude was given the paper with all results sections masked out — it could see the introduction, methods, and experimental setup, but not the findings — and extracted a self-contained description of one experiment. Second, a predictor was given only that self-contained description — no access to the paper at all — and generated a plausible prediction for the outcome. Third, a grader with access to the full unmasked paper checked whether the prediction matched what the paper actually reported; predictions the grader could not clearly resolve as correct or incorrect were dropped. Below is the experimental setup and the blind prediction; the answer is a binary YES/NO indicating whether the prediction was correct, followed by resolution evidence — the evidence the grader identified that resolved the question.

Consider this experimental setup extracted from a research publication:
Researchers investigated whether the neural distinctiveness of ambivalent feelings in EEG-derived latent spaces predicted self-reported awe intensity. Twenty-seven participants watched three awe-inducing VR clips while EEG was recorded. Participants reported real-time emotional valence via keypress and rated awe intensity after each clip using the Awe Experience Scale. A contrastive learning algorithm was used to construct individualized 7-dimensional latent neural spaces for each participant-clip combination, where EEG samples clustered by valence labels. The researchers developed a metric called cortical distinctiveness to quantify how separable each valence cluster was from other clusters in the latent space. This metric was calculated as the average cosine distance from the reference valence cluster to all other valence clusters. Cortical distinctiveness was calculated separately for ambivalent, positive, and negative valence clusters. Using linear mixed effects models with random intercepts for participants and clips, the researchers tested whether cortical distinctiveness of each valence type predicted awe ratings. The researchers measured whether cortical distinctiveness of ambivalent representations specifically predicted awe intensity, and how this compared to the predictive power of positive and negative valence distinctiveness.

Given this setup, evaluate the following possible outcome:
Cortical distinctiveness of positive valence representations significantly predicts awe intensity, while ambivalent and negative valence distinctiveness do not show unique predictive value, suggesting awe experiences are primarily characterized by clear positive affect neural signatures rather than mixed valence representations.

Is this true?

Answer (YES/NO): NO